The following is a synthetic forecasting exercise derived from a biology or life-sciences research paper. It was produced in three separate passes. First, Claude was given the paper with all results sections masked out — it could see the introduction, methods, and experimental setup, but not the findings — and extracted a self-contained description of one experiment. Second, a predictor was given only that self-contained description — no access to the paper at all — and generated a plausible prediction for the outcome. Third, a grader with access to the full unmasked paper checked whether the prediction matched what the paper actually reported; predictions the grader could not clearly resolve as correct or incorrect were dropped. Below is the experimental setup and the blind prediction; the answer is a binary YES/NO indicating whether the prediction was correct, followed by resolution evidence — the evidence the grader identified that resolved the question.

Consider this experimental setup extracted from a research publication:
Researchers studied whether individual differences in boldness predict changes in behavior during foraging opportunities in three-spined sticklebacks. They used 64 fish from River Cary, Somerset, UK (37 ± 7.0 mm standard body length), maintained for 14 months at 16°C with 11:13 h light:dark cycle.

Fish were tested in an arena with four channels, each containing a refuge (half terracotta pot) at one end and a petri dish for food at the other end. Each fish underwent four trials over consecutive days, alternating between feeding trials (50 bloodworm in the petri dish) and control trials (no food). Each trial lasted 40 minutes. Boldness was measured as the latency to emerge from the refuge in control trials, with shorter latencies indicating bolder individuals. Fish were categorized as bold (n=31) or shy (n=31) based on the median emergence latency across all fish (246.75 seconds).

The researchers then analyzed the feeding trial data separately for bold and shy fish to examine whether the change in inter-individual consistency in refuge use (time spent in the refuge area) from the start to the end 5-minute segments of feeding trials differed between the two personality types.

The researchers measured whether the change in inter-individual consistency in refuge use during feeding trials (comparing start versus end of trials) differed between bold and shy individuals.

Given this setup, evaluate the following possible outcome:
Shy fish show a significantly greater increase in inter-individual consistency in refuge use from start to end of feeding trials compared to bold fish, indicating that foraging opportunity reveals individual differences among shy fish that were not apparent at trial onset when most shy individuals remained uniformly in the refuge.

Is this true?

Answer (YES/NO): NO